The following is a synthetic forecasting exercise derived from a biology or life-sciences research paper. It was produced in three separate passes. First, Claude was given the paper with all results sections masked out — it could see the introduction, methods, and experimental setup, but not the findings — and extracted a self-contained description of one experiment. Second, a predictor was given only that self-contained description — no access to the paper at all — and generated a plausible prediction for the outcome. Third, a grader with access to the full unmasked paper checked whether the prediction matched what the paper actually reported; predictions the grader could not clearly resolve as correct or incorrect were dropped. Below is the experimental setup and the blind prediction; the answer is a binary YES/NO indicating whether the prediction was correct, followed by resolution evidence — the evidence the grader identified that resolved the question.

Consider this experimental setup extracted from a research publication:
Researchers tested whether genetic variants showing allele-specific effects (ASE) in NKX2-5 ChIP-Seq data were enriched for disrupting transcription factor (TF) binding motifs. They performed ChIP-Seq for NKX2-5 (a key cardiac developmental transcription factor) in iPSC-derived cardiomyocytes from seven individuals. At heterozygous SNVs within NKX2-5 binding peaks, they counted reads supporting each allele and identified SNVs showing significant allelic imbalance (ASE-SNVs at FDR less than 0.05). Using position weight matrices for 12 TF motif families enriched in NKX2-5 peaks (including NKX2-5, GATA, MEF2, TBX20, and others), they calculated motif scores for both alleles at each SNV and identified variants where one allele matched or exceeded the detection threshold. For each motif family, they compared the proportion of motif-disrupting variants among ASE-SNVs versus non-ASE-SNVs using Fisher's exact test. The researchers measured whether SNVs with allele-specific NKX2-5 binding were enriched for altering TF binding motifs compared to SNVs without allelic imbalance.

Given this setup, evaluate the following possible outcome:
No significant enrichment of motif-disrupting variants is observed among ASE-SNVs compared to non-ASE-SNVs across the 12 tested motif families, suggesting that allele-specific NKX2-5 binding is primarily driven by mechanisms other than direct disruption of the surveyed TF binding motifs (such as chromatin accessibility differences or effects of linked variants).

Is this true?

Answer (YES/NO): NO